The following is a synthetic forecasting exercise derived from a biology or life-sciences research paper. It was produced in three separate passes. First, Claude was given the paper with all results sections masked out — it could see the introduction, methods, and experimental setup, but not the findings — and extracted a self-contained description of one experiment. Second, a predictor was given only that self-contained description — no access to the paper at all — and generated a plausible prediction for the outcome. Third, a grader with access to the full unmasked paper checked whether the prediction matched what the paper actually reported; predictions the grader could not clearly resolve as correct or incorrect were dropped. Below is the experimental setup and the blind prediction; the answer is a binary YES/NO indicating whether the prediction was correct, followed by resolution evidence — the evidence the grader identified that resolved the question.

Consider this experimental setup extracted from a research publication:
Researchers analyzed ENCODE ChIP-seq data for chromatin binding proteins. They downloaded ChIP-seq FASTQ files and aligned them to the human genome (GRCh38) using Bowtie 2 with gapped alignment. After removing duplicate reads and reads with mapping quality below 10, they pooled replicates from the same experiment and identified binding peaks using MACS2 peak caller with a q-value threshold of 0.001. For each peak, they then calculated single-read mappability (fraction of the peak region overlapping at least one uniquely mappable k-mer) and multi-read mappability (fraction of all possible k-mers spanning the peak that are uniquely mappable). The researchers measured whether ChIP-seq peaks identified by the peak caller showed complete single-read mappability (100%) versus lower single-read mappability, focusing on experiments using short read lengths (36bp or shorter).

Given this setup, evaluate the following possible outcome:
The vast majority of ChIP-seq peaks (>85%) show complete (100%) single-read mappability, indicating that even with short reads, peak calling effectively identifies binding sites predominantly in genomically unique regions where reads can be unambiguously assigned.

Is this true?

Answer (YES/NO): NO